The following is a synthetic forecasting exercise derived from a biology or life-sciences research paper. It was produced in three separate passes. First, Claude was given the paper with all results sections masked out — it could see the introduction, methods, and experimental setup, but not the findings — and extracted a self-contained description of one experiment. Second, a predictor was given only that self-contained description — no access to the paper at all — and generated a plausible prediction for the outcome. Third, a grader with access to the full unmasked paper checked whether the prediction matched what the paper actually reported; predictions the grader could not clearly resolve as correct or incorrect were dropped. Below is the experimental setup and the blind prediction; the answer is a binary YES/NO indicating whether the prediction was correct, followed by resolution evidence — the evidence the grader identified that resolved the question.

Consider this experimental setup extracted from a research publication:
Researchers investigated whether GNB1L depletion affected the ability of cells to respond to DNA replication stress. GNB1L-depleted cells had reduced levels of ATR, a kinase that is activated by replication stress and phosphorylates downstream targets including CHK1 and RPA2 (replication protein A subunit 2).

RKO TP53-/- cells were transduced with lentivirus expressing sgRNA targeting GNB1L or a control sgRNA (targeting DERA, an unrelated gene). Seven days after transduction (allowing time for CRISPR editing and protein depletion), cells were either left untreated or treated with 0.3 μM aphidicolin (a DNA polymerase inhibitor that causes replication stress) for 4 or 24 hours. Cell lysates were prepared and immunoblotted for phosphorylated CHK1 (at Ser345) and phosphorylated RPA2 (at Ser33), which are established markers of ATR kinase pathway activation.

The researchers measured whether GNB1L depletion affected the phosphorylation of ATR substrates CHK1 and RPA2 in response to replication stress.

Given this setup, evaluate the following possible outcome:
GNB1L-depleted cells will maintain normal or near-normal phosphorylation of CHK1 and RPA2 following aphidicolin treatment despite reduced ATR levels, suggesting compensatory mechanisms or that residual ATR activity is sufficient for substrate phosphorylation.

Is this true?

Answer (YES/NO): NO